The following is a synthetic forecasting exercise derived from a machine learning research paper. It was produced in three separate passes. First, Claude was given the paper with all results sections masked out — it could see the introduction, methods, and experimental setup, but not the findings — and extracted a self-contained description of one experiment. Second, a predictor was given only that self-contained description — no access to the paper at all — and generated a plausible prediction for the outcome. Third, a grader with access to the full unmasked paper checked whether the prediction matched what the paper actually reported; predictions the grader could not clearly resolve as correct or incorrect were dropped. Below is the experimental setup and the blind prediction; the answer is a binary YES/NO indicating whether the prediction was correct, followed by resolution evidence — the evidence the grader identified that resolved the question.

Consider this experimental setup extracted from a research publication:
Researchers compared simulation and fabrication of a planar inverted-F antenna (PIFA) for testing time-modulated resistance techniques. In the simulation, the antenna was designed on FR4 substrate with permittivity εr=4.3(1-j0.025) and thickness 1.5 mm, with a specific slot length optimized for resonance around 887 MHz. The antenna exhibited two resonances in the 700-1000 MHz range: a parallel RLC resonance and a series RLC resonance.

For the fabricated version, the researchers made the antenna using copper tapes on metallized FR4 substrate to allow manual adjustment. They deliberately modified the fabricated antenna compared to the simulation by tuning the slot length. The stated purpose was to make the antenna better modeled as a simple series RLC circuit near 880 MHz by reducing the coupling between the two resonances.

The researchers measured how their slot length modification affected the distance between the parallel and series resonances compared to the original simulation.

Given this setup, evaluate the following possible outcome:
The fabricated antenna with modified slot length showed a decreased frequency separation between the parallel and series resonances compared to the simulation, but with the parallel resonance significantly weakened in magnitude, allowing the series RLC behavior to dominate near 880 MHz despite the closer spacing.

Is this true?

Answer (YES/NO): NO